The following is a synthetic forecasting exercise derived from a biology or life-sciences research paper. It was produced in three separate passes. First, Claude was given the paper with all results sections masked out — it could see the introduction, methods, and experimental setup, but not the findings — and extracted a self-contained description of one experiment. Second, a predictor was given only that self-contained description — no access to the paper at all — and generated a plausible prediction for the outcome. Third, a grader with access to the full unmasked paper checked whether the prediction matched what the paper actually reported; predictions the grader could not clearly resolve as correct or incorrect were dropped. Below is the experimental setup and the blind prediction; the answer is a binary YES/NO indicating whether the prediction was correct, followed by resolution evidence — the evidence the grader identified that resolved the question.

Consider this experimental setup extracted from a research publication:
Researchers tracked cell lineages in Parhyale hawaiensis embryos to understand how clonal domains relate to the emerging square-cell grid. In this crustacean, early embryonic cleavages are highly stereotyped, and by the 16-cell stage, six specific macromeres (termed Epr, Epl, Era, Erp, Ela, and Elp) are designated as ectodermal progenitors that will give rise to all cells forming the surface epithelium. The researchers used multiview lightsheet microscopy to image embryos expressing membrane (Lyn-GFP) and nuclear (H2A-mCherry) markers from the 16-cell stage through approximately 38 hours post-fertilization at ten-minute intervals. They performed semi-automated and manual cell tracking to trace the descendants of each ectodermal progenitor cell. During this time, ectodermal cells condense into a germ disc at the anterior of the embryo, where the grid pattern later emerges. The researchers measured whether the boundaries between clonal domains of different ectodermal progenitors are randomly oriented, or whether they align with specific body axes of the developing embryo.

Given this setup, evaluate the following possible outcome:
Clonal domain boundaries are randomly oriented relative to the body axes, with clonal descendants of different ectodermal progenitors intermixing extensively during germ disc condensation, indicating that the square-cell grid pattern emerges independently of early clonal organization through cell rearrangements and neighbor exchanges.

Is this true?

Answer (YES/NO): NO